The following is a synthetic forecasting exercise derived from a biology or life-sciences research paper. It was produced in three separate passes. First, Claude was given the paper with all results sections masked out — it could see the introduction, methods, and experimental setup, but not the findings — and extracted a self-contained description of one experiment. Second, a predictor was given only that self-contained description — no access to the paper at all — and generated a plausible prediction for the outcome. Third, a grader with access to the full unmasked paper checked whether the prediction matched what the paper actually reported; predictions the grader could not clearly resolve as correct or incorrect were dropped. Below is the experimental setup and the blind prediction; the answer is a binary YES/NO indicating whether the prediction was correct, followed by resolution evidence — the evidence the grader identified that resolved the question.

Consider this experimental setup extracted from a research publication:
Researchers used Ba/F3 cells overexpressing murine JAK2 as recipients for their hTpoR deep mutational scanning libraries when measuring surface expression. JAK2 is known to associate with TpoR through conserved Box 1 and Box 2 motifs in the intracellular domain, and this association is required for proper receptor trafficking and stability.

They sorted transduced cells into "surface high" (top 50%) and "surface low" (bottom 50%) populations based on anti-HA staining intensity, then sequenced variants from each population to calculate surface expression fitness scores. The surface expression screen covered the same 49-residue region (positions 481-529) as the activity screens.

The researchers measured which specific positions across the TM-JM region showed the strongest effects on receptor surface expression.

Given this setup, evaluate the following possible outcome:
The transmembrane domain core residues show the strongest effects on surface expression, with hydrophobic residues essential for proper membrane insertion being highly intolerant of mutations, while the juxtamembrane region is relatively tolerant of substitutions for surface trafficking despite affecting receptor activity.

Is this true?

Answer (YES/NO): NO